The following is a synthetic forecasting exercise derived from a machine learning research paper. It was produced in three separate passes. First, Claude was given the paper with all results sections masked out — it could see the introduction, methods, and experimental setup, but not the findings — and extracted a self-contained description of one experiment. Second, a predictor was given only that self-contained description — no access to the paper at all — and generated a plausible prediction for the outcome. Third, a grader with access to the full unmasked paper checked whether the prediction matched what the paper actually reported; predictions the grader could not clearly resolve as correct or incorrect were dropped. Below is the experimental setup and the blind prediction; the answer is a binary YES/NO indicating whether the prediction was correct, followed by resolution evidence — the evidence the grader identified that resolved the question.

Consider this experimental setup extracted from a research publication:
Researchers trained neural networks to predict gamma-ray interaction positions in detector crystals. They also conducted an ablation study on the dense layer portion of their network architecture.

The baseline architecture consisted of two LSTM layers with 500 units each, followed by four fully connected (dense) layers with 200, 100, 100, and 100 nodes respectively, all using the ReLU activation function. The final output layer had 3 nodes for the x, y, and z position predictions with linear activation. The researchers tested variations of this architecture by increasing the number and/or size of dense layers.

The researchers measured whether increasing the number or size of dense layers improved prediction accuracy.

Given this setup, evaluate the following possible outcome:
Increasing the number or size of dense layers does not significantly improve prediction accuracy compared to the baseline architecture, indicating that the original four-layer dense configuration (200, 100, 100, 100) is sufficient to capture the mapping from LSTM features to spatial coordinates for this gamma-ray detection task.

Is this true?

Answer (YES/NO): YES